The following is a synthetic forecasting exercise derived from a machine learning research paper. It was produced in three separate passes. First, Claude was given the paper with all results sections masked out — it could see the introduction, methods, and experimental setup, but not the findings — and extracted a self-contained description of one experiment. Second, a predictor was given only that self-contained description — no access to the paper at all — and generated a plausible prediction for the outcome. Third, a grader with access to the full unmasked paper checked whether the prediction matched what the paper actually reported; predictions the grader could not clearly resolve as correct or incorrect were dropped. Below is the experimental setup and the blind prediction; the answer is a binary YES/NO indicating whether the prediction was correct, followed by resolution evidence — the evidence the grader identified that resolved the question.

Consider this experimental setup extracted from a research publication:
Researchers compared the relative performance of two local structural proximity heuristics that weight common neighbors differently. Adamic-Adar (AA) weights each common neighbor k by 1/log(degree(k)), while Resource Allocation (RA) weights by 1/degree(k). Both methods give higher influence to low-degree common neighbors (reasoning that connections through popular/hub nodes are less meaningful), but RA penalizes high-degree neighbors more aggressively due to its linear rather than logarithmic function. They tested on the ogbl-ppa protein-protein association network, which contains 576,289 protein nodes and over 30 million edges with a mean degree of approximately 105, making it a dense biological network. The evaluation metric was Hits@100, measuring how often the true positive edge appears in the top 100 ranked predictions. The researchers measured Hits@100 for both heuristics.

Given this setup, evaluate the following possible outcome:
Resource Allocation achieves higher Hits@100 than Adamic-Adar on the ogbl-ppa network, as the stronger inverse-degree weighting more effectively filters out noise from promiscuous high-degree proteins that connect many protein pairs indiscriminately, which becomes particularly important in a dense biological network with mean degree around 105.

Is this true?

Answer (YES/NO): YES